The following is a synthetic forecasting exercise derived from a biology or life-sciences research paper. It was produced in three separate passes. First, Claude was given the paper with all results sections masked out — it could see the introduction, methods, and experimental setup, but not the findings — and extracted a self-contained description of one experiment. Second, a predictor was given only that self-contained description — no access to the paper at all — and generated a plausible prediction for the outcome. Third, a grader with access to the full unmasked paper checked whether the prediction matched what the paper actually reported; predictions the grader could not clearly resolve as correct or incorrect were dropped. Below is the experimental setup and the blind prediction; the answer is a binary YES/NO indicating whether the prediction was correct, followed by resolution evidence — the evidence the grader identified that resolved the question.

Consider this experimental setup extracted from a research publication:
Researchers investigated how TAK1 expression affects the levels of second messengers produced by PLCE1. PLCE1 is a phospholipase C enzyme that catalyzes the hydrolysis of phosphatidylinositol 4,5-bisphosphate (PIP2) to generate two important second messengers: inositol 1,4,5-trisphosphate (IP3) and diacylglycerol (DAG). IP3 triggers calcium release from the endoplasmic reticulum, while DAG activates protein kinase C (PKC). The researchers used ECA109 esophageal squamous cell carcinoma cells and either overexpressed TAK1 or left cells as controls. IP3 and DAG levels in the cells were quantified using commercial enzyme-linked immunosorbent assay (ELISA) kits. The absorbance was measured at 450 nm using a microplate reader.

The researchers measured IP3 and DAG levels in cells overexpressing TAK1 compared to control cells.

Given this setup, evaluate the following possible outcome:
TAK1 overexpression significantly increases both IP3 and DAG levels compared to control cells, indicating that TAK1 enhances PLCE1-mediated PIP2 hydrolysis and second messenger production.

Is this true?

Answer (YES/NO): NO